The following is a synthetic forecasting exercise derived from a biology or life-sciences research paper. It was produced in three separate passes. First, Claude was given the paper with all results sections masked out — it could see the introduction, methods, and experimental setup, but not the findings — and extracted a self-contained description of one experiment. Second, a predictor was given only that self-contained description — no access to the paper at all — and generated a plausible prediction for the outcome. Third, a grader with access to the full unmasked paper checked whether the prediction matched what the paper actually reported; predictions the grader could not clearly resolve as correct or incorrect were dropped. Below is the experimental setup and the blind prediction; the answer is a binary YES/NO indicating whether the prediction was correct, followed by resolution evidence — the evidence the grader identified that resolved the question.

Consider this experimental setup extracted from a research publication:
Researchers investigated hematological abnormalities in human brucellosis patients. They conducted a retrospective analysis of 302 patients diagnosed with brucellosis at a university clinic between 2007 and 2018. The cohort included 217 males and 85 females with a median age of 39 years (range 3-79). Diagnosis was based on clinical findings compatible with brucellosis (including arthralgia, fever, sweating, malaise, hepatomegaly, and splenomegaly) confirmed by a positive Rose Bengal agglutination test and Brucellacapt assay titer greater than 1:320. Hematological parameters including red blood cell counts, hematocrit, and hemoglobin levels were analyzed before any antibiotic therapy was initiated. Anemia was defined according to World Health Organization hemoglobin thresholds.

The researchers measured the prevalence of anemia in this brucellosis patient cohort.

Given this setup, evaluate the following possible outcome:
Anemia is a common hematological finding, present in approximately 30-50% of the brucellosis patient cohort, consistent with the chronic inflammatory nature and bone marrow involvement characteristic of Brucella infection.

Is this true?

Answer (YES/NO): YES